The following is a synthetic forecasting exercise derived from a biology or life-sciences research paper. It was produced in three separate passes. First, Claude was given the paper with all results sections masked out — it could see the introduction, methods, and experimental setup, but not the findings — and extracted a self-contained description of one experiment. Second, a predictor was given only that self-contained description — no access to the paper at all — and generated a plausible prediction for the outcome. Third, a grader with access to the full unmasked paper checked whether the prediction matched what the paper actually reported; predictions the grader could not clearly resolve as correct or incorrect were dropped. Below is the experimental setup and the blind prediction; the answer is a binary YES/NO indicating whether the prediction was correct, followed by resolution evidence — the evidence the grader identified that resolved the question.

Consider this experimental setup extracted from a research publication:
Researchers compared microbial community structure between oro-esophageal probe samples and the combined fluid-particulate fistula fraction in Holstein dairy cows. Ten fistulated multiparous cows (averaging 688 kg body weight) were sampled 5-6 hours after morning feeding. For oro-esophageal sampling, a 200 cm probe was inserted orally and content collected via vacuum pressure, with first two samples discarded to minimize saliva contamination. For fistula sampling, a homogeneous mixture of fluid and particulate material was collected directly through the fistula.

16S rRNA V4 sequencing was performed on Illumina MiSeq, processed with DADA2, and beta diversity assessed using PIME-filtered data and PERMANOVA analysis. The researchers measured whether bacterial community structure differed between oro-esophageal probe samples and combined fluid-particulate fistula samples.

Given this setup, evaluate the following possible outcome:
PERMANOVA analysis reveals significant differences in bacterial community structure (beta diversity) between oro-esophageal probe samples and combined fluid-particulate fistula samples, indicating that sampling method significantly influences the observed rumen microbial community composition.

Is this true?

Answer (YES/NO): NO